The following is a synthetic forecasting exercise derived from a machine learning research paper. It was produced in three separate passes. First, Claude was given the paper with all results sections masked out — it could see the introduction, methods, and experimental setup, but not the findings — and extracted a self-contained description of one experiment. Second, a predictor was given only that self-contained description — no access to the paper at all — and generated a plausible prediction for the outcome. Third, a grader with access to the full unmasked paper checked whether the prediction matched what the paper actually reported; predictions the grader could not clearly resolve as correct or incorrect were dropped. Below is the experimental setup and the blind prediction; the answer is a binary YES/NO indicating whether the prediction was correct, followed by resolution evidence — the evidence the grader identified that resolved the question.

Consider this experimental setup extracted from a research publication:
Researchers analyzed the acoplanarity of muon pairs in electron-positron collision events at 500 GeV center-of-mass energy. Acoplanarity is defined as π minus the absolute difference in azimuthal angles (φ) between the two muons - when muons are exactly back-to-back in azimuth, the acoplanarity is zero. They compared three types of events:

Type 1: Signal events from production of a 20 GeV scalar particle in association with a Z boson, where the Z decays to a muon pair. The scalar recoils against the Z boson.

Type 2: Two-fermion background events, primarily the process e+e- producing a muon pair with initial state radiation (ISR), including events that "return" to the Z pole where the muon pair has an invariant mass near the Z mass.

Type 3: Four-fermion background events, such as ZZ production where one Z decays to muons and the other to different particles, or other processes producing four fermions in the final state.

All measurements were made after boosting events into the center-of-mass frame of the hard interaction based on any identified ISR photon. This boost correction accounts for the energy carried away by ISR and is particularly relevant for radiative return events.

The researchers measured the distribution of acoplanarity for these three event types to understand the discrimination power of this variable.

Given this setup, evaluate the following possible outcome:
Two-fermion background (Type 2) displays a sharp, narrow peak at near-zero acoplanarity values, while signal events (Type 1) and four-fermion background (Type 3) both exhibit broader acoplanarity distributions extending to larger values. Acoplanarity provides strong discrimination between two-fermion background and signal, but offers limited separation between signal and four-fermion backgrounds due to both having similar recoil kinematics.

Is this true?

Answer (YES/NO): YES